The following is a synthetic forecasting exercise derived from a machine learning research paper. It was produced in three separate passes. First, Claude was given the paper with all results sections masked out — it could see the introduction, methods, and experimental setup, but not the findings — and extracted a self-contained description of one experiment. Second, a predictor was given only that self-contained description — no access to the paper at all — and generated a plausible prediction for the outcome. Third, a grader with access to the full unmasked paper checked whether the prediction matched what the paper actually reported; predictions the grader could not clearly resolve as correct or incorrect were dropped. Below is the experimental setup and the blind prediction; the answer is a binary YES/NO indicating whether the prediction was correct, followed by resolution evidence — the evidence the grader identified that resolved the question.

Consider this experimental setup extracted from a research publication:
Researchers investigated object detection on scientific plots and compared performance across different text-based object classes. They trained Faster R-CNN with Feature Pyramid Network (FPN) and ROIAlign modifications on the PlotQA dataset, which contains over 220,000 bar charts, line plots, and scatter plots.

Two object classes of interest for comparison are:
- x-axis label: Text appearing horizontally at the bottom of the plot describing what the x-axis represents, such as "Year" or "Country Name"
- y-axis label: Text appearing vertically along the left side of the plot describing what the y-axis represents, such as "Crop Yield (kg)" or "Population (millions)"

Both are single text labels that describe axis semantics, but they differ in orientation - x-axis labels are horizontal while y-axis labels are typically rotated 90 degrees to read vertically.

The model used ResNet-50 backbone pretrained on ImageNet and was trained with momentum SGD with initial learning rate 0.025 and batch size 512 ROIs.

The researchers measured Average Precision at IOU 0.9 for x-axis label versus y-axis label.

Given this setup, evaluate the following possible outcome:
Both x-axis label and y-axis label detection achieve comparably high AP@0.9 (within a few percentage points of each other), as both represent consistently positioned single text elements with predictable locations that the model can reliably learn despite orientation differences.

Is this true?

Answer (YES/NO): YES